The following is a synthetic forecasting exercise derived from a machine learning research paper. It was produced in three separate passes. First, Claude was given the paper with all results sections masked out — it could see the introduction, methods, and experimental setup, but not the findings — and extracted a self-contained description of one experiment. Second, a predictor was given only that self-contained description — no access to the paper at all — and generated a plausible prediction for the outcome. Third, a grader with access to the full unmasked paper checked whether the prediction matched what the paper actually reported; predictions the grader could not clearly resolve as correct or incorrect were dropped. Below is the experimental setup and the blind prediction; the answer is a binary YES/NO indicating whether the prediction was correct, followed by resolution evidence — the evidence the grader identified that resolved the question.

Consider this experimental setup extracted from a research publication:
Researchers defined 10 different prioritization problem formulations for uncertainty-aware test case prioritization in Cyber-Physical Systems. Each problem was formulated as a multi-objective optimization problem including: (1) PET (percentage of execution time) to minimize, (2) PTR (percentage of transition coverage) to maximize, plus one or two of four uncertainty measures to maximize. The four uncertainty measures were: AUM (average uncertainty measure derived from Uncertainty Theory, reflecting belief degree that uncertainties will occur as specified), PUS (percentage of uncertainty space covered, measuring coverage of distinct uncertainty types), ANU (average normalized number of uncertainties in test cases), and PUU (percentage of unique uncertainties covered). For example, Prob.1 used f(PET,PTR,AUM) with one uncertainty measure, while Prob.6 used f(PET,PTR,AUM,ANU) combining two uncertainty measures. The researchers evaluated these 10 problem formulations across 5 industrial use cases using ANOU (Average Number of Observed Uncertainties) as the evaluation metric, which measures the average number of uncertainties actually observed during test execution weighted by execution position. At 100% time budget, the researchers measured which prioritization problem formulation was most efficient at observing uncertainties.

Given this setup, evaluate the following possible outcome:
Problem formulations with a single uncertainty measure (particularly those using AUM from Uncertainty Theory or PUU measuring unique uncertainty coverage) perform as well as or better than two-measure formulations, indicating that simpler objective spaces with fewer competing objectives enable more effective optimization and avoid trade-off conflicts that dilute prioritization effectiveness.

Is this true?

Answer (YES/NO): NO